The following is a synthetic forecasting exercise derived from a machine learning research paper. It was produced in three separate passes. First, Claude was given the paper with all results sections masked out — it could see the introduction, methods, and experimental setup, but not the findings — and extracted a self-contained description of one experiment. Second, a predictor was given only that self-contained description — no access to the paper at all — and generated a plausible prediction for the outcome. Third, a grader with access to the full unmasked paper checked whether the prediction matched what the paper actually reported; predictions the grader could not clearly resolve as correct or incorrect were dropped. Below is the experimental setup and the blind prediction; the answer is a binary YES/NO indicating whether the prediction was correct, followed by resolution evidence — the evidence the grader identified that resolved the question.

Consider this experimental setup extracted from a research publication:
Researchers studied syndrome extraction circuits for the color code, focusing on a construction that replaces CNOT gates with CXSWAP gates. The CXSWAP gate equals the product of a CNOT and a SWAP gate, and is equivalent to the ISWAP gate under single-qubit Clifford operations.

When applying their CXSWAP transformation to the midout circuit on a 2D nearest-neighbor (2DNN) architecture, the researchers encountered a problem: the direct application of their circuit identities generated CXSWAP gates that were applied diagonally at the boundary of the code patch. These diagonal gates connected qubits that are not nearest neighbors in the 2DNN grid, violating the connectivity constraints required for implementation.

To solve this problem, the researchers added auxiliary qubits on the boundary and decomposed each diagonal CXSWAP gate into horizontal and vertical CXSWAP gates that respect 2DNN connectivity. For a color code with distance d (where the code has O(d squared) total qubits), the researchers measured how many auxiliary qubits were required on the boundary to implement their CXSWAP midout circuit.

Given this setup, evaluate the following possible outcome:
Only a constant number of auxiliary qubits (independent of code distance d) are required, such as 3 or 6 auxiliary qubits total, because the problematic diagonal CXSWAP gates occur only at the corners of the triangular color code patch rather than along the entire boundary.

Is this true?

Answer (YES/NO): NO